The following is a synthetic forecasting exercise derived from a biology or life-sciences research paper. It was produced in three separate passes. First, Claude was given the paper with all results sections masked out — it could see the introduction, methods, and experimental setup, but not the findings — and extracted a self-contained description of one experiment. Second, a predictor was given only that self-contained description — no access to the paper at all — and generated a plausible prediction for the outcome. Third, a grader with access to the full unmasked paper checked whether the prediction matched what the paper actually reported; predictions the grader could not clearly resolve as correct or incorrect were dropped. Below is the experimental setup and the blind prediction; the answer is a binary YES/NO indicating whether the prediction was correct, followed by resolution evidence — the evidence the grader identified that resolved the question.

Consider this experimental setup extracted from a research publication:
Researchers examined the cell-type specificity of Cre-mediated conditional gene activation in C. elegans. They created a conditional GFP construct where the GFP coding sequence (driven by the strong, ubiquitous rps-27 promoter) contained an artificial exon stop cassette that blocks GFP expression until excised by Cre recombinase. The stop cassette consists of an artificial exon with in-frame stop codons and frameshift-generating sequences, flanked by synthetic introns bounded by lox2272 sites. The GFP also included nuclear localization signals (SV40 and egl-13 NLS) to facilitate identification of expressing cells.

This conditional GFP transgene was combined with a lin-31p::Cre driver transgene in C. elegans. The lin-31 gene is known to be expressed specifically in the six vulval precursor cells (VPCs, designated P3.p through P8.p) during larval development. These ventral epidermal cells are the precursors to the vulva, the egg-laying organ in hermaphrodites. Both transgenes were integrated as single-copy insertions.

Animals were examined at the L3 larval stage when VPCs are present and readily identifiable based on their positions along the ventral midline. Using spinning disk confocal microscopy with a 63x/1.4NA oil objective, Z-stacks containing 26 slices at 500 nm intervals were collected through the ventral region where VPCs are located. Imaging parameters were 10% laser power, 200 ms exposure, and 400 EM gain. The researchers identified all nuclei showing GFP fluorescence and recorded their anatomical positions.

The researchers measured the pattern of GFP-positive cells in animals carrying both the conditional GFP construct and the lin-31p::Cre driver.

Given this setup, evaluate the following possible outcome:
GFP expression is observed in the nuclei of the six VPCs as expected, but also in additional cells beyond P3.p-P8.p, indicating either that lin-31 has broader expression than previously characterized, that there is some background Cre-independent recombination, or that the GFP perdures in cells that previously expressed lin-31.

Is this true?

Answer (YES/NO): NO